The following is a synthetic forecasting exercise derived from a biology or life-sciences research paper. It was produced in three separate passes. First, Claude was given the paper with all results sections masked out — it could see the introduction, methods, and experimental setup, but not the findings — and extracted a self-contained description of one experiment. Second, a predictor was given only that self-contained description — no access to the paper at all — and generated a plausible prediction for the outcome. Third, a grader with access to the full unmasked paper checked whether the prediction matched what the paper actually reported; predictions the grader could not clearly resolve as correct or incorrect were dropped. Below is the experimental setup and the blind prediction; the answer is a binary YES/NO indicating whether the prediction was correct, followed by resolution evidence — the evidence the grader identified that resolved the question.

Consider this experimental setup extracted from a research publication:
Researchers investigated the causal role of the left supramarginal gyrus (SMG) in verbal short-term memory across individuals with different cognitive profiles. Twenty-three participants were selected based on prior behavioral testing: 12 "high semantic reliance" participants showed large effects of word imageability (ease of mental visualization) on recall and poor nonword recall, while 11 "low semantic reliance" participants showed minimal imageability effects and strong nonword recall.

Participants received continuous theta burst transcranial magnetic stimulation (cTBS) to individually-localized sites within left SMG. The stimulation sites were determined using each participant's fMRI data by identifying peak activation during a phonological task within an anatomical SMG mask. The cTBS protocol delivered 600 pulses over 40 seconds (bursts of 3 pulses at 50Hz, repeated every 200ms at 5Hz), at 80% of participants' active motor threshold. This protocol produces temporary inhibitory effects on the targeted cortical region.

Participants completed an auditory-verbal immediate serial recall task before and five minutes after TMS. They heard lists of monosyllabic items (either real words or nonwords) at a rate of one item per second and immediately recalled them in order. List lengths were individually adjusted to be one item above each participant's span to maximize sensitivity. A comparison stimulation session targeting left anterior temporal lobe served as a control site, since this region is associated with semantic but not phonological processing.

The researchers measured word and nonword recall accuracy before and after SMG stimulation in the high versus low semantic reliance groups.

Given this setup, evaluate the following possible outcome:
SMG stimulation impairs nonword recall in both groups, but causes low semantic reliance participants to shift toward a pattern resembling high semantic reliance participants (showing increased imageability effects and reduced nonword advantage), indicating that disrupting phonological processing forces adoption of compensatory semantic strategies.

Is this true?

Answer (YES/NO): NO